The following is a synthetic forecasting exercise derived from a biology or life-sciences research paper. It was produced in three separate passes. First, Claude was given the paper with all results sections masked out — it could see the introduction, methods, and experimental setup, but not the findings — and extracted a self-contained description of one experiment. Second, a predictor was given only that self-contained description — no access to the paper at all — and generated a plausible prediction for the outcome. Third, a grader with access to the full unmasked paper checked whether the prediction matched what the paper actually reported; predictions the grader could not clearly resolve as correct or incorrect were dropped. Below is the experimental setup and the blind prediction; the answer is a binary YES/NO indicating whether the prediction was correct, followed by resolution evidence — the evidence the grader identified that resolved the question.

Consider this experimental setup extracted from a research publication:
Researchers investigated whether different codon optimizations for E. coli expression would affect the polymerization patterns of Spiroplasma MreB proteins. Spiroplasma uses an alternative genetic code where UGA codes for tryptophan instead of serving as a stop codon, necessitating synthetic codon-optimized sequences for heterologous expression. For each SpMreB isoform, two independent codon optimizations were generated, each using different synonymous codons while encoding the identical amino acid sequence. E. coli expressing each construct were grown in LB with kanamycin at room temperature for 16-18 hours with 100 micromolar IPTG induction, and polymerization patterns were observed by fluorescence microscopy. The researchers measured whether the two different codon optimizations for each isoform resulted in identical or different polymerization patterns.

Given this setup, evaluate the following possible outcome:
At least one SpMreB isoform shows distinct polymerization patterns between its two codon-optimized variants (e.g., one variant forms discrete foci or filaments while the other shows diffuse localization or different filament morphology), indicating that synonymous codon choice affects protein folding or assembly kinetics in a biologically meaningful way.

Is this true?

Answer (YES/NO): NO